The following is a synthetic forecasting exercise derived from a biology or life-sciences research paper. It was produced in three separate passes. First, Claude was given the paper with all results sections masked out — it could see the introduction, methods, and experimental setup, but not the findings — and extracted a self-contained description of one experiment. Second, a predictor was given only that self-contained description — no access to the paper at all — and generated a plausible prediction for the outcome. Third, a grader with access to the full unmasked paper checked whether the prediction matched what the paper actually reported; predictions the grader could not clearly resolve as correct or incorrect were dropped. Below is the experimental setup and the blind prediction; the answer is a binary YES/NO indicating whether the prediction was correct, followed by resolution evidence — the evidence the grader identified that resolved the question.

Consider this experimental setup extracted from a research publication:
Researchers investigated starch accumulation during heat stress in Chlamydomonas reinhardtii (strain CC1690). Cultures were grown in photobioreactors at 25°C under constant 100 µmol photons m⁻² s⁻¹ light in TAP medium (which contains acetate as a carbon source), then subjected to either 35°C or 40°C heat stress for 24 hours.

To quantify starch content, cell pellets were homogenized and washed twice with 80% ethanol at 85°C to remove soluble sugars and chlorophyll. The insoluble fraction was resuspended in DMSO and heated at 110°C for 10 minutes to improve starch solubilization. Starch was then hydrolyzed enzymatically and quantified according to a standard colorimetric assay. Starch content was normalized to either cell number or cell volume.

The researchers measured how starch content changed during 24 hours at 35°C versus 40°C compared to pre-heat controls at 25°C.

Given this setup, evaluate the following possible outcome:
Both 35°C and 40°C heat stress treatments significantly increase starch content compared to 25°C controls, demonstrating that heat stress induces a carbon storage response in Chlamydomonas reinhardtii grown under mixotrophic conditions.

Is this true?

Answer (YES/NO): YES